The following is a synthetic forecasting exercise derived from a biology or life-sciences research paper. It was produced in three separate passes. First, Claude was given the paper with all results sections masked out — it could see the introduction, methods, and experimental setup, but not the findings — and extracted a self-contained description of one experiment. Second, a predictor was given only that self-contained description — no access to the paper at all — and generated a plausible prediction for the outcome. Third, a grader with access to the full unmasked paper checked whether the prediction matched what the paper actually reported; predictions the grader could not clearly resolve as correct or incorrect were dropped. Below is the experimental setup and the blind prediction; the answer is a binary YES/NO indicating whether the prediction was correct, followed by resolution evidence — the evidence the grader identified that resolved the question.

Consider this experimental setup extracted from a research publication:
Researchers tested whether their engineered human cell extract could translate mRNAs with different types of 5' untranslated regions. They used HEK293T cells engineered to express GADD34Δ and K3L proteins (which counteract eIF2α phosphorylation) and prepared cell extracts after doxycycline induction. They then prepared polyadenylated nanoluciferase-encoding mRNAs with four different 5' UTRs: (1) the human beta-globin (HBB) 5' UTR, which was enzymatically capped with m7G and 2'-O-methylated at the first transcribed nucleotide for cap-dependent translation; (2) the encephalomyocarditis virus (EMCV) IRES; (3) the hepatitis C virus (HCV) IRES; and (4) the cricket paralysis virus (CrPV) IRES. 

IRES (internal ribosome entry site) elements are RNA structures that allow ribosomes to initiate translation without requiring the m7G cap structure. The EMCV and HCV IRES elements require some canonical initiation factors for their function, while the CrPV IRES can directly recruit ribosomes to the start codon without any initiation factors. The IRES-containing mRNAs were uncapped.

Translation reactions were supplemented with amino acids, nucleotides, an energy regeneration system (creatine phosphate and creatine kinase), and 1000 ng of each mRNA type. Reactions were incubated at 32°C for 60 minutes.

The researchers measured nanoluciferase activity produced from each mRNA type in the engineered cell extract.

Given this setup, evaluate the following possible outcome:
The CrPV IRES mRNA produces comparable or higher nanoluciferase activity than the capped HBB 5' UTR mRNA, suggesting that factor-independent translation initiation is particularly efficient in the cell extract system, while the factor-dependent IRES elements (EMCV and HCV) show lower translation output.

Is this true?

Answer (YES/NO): NO